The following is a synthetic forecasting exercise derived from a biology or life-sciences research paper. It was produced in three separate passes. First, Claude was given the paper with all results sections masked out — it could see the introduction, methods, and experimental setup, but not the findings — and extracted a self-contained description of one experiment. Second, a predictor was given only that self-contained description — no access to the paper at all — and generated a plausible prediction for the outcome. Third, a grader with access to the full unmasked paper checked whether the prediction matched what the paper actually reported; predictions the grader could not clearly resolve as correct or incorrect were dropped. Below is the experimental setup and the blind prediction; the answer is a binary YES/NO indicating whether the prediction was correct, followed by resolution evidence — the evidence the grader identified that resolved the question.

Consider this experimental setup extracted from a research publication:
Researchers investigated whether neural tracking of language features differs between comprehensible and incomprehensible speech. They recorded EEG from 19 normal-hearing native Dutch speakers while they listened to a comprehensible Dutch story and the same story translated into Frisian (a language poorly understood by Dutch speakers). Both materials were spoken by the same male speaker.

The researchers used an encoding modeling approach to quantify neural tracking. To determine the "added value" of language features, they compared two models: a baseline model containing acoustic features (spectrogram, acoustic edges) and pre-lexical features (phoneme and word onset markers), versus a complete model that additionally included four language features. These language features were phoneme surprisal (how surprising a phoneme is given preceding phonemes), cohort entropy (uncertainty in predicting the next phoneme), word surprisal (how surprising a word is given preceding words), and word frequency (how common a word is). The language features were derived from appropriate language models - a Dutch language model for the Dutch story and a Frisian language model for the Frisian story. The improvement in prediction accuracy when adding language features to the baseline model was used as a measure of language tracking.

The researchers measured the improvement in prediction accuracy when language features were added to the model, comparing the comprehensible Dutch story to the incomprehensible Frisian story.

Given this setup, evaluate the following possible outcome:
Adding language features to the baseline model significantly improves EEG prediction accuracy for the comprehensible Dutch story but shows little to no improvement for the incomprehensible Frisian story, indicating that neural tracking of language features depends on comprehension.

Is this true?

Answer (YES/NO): YES